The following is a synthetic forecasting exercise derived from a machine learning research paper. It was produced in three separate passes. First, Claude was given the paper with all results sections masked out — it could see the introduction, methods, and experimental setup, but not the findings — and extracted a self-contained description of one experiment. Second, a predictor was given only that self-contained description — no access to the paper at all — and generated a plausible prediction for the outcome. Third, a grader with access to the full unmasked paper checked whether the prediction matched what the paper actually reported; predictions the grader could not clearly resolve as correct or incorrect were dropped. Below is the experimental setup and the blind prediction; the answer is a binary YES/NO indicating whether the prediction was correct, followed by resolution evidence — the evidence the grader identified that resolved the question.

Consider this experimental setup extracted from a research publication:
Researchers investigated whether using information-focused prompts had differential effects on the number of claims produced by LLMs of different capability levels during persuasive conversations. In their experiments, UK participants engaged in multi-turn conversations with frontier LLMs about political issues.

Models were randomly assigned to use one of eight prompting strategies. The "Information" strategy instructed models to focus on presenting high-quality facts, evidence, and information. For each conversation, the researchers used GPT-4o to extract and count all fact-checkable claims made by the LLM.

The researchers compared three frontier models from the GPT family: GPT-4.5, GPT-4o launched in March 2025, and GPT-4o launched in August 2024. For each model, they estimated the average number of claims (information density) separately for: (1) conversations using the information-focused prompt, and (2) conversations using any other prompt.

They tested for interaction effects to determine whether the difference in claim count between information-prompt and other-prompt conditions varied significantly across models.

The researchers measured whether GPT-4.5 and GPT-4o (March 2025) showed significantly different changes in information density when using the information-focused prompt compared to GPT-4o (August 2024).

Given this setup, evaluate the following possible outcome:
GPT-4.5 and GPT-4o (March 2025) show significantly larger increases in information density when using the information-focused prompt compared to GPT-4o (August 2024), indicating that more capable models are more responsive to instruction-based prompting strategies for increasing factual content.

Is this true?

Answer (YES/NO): YES